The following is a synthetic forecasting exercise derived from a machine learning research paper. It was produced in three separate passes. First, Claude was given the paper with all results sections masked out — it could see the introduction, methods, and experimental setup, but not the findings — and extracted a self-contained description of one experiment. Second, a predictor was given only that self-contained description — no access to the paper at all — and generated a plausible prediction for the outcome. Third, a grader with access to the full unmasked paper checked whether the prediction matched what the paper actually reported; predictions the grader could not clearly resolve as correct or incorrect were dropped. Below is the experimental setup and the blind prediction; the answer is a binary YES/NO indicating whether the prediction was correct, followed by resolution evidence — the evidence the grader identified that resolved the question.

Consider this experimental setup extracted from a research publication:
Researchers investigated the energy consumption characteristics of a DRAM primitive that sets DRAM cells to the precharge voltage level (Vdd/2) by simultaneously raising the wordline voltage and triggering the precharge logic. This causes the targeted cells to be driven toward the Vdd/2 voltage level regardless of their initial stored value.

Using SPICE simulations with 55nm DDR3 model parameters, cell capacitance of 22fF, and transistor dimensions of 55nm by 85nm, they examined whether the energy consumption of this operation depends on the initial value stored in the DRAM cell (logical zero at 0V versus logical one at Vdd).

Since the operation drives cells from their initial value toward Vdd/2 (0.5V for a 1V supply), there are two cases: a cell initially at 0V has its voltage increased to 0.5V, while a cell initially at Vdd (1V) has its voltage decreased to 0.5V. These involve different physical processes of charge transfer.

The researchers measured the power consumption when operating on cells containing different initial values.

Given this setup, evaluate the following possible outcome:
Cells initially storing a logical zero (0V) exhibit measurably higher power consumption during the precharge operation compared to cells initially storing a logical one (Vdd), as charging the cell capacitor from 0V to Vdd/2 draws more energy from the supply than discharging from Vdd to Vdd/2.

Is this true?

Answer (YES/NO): NO